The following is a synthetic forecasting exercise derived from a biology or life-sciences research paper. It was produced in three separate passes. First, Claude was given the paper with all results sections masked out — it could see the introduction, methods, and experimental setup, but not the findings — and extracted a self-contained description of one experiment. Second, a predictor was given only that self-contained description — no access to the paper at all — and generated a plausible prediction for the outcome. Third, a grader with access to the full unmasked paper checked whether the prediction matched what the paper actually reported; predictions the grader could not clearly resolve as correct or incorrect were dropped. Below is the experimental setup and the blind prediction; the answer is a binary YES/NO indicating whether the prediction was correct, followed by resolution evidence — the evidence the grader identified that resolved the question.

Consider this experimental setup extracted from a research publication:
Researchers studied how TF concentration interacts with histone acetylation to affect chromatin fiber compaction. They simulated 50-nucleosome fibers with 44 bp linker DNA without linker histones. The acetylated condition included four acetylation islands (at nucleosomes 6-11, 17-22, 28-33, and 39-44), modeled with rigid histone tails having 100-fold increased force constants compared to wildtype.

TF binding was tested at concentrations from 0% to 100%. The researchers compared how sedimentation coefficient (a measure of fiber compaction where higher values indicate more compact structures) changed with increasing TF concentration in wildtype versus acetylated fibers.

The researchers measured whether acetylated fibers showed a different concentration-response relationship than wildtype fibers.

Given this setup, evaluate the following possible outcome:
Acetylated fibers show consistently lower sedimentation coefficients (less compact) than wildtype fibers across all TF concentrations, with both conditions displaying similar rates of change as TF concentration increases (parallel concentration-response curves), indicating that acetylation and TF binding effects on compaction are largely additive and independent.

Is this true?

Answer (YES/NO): NO